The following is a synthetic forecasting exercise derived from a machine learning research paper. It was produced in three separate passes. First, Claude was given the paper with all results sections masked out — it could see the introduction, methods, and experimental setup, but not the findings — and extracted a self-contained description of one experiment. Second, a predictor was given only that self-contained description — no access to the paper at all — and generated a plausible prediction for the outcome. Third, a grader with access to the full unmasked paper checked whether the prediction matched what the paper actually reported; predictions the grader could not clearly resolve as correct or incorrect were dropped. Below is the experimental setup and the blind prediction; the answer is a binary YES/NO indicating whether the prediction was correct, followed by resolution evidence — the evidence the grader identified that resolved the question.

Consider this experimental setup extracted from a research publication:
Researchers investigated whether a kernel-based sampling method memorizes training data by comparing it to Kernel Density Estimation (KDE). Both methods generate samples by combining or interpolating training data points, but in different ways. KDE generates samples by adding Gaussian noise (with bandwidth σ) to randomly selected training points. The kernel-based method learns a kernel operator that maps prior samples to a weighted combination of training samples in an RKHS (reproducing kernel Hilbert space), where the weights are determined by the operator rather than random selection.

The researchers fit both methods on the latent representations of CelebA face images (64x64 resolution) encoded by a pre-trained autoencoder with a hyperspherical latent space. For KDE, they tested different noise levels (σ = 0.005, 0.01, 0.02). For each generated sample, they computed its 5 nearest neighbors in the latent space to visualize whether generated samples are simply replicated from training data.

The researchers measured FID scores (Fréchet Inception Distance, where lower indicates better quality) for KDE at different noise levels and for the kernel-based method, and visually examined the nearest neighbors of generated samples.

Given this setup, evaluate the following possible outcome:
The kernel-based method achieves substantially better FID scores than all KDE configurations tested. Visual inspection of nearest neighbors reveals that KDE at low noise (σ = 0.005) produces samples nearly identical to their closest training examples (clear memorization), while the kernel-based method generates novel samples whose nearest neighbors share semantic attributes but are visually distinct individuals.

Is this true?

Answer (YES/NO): NO